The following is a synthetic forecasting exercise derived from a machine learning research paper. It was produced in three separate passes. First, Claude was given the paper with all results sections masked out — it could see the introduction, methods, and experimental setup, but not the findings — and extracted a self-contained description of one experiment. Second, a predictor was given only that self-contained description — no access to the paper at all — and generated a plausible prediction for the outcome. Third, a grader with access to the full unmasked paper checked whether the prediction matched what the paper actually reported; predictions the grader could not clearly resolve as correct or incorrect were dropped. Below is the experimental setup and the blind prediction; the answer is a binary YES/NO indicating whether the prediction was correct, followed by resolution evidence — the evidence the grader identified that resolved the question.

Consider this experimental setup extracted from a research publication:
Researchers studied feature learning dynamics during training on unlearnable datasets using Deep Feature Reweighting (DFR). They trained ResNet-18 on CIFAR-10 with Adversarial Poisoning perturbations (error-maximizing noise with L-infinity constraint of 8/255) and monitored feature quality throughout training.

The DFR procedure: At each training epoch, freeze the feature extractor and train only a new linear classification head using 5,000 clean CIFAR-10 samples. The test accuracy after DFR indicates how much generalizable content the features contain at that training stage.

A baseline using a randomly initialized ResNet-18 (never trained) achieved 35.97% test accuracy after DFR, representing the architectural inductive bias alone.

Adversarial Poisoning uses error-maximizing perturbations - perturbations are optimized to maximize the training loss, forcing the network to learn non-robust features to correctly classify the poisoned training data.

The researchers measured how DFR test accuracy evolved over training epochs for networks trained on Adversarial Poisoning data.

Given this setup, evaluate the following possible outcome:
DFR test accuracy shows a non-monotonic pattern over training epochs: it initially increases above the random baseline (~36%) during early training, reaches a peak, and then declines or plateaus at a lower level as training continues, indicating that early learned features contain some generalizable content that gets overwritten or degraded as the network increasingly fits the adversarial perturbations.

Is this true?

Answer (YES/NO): NO